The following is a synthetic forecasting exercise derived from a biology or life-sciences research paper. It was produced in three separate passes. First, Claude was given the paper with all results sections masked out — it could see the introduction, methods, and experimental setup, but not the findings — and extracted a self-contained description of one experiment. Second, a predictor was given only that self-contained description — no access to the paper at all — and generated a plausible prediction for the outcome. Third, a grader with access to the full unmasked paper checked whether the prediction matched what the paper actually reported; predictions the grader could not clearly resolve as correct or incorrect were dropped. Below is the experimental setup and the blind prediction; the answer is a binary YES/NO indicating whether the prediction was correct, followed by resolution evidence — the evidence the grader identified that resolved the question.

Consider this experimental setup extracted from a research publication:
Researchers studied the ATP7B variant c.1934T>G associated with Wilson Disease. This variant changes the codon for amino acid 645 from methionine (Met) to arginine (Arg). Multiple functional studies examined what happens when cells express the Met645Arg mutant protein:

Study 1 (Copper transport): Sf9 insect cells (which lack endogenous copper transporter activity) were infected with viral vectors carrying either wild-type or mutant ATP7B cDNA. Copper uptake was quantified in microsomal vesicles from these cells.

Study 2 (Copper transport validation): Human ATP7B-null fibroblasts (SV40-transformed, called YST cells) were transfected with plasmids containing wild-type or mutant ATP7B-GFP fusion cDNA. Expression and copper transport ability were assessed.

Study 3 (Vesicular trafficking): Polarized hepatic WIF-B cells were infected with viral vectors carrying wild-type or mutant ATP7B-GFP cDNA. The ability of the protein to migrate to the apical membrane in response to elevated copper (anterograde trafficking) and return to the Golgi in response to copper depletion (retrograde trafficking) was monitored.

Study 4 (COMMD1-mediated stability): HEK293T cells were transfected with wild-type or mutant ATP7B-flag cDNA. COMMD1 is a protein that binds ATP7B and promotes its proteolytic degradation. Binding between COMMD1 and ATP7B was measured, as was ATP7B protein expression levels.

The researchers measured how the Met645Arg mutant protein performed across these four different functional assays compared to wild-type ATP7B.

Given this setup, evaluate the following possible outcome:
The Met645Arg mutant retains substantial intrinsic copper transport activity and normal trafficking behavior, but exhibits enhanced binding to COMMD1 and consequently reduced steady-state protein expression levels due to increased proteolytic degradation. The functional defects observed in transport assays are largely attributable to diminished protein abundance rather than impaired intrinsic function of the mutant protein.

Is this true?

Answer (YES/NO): NO